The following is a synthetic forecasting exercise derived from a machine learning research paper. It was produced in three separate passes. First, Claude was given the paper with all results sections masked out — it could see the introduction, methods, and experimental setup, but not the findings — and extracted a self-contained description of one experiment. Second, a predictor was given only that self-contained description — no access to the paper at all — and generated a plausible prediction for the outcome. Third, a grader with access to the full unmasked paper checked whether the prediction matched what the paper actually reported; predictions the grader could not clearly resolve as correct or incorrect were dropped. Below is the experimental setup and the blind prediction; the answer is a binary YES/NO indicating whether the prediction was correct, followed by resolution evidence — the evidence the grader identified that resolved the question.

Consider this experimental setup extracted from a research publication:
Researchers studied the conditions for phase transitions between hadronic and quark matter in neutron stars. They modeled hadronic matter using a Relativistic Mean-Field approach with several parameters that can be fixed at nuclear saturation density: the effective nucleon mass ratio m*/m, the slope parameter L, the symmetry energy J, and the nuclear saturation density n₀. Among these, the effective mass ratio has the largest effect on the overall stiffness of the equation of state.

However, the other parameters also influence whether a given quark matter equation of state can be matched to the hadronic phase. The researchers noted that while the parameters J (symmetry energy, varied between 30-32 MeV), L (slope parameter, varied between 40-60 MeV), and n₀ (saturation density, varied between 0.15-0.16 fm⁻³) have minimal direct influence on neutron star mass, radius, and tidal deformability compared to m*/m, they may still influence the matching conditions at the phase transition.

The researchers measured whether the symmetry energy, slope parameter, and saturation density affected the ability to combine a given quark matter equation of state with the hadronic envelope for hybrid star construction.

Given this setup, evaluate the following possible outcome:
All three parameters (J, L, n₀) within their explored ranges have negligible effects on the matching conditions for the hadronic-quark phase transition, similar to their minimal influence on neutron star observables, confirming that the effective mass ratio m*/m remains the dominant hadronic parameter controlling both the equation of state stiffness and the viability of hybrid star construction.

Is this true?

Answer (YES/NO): NO